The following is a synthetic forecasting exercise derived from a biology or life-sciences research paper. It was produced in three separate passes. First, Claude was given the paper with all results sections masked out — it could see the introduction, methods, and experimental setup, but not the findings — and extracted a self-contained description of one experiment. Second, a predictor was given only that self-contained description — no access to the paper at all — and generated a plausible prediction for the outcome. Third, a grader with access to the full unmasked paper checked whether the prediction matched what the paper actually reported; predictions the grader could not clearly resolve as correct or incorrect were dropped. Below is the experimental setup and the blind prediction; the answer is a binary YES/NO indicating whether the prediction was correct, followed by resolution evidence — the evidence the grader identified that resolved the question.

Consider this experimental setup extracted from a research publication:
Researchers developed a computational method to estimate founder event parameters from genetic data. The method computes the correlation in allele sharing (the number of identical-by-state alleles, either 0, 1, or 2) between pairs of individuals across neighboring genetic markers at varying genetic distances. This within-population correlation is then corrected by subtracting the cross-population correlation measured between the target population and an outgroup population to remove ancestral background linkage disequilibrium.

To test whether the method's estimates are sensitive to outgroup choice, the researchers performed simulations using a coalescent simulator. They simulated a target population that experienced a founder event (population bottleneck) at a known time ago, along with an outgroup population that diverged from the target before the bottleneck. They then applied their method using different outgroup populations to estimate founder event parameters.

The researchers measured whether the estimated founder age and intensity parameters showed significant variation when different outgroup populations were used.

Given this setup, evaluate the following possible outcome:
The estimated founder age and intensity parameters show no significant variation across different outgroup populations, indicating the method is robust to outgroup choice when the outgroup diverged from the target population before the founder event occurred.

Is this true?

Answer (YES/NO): YES